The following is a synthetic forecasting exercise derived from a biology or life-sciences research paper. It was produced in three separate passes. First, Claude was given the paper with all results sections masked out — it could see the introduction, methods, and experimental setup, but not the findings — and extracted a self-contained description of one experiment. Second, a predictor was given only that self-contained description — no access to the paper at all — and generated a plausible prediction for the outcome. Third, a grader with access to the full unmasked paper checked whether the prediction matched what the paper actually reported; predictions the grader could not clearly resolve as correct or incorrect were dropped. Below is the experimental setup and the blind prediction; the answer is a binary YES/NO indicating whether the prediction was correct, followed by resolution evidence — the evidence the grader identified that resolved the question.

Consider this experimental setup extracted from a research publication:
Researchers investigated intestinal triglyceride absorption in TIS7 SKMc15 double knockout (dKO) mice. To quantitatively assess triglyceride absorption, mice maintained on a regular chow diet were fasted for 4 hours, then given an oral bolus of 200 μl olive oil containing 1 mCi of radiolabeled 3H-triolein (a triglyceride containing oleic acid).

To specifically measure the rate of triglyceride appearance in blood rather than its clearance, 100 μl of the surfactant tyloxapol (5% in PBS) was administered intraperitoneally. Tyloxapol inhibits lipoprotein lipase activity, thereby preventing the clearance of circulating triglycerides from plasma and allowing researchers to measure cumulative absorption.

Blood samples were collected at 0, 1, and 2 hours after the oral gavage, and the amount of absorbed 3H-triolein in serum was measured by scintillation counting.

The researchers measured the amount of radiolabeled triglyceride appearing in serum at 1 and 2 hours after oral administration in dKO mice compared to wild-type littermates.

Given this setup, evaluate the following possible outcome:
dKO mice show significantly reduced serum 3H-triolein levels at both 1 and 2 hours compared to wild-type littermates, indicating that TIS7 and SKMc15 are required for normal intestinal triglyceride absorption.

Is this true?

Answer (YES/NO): YES